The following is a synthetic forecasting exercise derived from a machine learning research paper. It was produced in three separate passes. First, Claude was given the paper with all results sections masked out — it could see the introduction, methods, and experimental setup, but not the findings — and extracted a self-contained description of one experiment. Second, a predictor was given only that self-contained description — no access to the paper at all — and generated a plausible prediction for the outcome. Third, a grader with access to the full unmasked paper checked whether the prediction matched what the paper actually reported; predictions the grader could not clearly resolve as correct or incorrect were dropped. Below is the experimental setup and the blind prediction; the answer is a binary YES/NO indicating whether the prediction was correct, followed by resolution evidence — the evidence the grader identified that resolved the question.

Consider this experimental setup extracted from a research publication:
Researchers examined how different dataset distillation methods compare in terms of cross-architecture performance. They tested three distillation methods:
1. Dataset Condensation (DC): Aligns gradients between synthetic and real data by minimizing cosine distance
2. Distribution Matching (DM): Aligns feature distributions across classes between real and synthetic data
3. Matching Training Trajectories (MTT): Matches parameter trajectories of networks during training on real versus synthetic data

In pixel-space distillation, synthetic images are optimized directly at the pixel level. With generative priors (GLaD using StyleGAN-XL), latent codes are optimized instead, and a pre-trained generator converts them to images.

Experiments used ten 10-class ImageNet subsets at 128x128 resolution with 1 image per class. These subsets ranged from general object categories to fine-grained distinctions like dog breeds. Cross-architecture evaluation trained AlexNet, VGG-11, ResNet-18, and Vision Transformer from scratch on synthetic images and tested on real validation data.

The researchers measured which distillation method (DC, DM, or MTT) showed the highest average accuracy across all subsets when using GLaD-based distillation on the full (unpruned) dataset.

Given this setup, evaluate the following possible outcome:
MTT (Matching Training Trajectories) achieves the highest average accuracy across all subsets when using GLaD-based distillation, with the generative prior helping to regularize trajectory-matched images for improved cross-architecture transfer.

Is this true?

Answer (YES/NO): NO